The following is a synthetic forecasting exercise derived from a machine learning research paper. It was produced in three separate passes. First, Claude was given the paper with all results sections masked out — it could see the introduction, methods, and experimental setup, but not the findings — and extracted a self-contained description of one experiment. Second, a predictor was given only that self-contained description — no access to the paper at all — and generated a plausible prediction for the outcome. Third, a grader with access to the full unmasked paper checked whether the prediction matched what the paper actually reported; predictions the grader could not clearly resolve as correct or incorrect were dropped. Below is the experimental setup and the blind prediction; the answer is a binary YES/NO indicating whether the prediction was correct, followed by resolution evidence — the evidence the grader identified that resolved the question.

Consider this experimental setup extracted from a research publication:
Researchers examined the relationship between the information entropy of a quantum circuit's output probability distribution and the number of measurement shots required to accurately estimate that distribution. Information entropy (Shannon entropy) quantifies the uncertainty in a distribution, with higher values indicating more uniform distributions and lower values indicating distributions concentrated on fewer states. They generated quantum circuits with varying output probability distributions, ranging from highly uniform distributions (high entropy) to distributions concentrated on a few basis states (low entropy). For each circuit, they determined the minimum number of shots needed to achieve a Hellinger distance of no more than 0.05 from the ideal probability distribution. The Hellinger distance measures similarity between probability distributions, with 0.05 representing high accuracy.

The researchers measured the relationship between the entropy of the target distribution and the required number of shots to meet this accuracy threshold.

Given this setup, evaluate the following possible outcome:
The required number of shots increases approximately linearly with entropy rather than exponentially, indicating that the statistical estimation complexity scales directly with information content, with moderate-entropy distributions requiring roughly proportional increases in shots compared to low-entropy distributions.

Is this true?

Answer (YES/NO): NO